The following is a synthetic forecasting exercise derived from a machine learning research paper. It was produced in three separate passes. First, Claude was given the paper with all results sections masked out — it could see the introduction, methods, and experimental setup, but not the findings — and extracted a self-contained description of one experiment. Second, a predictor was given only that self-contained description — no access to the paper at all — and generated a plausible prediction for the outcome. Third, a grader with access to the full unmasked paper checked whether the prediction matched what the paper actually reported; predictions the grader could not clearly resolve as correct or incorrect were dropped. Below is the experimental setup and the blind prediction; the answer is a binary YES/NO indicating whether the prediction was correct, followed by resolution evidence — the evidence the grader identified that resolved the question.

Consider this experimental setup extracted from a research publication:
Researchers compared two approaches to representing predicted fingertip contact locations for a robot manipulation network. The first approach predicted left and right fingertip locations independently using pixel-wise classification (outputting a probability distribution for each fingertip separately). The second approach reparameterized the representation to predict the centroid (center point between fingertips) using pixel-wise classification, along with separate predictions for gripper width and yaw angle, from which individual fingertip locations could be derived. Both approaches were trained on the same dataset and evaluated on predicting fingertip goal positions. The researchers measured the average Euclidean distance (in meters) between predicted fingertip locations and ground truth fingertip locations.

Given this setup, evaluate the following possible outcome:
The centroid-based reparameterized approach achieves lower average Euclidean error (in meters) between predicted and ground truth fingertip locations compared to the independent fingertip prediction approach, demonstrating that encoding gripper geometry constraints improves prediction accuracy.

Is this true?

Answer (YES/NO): YES